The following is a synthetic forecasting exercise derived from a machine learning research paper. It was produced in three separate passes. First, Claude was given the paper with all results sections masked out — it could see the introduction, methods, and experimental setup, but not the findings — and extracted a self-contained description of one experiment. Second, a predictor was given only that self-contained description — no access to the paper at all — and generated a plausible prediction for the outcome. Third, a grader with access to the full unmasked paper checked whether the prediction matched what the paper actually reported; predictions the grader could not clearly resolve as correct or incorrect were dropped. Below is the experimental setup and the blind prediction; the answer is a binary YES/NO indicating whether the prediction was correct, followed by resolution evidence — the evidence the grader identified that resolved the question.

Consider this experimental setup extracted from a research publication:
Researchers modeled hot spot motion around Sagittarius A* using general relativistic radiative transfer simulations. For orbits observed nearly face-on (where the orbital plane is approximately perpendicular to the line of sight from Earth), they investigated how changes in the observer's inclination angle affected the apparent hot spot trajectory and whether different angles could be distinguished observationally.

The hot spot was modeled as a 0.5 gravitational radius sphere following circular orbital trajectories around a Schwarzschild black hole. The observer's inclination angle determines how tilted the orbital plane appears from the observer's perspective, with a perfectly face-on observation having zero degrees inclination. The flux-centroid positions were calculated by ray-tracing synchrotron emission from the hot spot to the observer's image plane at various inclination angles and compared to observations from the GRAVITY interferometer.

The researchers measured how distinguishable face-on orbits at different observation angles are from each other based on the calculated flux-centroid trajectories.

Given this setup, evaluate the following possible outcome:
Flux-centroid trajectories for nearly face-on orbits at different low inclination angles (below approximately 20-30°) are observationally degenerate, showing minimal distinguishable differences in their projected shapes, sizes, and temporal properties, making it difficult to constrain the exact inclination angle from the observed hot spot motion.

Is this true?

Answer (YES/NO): YES